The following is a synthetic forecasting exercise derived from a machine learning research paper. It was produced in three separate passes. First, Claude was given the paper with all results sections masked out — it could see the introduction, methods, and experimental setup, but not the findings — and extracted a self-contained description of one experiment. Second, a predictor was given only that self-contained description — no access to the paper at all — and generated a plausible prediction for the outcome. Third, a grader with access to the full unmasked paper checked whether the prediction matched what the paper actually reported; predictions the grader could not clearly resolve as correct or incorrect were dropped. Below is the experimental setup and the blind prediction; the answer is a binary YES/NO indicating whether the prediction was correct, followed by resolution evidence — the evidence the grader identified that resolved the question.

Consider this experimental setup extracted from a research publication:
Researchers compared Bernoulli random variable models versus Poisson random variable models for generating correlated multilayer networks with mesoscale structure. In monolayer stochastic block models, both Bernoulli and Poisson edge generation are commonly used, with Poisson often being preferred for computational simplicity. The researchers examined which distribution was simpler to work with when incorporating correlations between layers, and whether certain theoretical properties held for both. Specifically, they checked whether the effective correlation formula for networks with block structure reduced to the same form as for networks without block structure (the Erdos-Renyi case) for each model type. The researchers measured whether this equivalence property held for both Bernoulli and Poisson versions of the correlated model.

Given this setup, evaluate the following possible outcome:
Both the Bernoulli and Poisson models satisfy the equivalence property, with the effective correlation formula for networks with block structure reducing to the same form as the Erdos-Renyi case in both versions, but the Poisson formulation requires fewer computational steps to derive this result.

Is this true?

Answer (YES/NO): NO